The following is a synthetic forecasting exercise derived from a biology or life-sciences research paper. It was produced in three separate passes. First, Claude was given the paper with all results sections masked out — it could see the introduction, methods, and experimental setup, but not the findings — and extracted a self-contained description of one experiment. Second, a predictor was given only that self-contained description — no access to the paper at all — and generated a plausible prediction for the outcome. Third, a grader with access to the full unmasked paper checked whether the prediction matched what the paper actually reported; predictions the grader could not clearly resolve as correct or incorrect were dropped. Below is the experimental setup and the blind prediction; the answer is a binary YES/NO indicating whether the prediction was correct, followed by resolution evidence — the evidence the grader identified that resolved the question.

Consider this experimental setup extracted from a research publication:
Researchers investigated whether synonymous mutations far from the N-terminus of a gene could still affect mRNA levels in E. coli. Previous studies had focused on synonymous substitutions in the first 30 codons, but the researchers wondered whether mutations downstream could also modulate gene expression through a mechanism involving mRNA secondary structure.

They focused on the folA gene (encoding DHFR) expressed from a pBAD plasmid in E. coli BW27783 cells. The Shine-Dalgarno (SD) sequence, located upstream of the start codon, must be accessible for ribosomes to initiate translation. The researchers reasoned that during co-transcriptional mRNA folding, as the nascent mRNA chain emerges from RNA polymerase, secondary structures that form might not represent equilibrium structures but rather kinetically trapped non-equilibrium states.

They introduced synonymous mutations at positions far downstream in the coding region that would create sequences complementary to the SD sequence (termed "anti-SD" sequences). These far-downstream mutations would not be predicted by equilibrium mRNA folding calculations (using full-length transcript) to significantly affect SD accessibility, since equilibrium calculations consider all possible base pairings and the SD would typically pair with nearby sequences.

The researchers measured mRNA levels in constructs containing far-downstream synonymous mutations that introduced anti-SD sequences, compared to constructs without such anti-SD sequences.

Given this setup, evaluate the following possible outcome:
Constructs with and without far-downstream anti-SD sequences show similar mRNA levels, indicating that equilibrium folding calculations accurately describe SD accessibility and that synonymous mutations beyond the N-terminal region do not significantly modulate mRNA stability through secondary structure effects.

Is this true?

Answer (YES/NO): NO